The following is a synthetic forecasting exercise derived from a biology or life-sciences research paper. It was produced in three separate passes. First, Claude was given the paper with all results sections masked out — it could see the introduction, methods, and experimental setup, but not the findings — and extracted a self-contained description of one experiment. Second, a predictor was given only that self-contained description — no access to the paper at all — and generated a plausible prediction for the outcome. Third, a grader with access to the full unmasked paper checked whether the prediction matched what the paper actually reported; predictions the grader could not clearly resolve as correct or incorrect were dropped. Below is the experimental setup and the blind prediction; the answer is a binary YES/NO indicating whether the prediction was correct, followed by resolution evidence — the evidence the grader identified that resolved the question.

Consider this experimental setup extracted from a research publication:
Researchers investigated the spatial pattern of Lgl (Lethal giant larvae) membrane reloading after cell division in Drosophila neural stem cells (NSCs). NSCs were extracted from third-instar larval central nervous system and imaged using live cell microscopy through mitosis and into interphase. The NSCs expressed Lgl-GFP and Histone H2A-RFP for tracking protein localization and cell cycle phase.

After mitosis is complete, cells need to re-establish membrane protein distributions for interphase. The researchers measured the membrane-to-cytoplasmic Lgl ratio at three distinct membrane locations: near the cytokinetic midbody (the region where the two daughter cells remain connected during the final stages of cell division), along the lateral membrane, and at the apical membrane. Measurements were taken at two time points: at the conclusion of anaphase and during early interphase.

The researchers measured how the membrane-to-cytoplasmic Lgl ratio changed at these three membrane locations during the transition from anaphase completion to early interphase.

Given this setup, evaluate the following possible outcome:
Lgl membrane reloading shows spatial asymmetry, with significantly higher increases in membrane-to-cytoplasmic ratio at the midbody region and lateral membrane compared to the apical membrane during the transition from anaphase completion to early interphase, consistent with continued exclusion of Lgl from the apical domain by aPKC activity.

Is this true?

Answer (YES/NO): NO